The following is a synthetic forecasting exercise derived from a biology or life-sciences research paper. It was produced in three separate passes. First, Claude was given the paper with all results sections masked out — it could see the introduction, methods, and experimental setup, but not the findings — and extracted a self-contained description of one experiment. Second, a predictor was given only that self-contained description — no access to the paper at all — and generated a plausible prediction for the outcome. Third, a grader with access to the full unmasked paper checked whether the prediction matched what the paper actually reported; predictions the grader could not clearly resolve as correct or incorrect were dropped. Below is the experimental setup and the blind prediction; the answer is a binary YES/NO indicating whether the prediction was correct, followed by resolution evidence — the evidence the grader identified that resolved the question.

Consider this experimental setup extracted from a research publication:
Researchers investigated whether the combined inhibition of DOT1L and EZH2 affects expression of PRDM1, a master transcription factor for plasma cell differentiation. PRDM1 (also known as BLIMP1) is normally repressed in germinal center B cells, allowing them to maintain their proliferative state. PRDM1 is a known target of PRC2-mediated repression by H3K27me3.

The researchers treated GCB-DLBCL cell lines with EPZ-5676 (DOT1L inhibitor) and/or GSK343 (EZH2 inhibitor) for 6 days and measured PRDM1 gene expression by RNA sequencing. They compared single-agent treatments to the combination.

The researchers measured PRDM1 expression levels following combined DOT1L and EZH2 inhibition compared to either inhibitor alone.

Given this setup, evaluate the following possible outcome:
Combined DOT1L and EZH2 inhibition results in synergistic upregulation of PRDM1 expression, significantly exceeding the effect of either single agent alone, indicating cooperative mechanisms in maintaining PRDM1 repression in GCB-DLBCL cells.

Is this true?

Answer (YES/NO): YES